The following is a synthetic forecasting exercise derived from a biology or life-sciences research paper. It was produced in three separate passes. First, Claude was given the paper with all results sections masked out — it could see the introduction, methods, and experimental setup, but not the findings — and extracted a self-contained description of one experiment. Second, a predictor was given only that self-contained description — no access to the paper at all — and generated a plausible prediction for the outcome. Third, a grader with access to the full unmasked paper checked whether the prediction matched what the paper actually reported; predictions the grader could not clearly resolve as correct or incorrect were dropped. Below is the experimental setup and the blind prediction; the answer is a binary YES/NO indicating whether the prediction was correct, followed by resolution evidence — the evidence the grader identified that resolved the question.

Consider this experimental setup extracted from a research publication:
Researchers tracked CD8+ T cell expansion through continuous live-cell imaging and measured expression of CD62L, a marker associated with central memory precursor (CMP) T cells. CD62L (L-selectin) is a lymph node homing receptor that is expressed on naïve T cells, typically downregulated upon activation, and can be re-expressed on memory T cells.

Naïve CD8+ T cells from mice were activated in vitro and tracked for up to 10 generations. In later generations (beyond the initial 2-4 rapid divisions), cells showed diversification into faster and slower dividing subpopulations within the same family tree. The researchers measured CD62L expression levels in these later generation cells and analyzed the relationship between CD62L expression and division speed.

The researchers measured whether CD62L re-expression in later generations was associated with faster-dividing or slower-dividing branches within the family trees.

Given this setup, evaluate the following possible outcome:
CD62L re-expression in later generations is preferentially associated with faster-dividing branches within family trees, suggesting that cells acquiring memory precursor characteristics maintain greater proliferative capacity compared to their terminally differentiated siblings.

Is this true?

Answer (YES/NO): NO